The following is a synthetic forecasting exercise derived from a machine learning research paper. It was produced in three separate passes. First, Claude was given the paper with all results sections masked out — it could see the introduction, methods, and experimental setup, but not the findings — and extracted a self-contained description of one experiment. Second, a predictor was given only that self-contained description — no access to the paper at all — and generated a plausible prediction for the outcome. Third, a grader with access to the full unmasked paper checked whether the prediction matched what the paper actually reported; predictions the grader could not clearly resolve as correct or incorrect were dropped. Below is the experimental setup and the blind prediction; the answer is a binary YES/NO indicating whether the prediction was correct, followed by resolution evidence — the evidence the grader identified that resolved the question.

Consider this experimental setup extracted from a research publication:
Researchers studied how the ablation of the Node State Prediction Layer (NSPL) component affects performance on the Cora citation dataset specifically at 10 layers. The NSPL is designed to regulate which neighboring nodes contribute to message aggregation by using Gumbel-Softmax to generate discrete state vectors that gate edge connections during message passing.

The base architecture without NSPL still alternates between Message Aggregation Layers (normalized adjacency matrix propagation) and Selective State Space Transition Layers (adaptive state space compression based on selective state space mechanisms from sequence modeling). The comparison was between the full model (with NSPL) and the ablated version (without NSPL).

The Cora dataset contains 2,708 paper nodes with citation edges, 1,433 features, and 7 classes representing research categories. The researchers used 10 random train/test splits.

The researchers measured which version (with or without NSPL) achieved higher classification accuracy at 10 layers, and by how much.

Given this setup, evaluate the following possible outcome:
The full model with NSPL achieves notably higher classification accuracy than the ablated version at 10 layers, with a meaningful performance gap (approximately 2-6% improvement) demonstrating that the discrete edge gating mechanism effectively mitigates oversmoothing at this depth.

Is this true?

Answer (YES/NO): NO